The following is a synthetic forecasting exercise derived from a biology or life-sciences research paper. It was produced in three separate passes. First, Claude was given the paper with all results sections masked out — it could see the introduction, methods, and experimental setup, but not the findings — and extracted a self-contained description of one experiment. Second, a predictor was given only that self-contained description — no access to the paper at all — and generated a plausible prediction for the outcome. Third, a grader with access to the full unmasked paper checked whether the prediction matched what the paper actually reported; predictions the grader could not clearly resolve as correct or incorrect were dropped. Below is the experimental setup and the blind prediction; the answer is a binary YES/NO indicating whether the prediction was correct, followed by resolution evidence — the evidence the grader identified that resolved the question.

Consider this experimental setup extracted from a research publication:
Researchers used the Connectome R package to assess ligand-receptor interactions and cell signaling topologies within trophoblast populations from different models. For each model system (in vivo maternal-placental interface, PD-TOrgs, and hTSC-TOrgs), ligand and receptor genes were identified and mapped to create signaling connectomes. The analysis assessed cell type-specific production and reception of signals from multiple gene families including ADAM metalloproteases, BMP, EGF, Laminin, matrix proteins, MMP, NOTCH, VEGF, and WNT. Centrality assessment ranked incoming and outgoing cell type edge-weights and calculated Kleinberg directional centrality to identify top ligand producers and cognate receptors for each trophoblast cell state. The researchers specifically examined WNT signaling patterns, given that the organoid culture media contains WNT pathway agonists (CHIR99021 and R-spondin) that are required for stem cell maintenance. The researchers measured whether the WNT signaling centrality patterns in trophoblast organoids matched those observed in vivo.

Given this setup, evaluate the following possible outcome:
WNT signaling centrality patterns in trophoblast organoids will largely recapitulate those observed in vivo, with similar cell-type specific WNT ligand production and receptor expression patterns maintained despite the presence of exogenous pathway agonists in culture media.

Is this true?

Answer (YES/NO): NO